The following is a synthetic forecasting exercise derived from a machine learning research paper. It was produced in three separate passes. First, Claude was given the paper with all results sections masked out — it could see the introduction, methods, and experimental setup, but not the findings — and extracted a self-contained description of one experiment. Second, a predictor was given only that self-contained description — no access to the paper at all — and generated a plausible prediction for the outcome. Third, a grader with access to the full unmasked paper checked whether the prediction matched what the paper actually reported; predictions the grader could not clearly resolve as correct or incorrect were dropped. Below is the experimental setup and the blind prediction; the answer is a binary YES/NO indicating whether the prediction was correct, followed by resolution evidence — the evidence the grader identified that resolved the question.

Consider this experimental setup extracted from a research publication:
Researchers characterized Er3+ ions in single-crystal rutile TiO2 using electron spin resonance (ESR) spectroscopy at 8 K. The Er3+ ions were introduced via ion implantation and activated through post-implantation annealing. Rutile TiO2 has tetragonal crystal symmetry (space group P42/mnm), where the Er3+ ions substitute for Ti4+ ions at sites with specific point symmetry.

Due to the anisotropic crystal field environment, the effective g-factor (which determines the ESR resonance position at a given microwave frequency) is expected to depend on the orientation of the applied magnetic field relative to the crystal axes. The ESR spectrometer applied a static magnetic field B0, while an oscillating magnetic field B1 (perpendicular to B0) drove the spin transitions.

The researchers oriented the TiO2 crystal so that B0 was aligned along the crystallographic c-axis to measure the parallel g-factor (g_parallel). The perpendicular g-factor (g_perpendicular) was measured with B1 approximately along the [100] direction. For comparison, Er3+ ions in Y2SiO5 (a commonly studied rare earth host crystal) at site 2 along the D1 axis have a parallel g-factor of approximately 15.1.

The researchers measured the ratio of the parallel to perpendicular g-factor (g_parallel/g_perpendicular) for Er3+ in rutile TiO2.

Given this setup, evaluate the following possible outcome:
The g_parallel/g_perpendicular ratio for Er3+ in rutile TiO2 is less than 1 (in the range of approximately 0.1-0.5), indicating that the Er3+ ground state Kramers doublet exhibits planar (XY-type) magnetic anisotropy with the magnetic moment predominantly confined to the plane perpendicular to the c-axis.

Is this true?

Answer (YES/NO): NO